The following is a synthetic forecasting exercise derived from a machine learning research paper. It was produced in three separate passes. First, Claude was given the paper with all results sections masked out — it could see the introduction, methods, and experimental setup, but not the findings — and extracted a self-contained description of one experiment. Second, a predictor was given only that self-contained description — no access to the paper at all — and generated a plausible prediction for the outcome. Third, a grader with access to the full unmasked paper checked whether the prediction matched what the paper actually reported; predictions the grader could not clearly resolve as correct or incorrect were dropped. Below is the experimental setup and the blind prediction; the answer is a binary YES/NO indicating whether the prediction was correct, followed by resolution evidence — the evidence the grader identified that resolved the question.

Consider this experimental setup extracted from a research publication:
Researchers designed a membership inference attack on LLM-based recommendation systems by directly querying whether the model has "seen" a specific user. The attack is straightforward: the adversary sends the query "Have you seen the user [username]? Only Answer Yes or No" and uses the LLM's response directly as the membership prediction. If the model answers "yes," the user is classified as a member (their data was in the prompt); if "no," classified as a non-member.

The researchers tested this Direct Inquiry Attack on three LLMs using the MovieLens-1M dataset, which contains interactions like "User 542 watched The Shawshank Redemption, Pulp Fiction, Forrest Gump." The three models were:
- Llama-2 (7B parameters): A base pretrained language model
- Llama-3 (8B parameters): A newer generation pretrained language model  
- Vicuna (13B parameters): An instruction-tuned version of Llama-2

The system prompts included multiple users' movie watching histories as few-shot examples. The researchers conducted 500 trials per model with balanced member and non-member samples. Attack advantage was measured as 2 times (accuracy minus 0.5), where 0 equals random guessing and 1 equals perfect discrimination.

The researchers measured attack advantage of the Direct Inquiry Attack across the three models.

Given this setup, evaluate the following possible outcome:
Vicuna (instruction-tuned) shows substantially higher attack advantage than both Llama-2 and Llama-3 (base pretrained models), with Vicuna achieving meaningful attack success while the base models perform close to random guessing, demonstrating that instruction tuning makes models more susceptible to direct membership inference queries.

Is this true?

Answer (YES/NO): NO